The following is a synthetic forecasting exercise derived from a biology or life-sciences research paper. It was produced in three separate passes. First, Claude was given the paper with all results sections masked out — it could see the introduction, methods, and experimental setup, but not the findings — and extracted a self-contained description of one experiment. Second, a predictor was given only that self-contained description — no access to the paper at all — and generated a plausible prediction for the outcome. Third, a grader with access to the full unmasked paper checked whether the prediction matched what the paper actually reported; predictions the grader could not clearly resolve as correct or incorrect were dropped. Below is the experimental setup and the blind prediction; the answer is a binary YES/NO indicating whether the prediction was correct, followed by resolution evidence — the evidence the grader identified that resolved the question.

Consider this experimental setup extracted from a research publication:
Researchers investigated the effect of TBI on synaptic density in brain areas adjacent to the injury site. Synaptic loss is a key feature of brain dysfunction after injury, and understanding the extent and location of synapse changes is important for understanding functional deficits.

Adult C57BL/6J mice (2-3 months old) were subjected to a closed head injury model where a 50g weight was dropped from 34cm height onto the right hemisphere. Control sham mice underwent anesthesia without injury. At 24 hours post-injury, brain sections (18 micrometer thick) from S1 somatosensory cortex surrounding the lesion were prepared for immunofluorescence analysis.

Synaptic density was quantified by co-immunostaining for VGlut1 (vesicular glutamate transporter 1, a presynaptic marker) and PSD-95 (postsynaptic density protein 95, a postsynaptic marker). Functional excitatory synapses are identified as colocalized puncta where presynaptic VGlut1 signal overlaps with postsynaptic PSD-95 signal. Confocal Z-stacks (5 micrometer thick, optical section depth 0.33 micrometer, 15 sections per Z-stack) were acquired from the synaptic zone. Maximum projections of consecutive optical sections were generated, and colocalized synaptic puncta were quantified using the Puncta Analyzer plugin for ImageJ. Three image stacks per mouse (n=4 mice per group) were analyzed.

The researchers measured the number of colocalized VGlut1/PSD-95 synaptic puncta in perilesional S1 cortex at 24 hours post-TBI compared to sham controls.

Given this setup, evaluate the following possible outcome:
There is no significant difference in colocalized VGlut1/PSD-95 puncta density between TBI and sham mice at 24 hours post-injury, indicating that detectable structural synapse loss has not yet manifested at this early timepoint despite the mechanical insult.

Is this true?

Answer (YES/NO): NO